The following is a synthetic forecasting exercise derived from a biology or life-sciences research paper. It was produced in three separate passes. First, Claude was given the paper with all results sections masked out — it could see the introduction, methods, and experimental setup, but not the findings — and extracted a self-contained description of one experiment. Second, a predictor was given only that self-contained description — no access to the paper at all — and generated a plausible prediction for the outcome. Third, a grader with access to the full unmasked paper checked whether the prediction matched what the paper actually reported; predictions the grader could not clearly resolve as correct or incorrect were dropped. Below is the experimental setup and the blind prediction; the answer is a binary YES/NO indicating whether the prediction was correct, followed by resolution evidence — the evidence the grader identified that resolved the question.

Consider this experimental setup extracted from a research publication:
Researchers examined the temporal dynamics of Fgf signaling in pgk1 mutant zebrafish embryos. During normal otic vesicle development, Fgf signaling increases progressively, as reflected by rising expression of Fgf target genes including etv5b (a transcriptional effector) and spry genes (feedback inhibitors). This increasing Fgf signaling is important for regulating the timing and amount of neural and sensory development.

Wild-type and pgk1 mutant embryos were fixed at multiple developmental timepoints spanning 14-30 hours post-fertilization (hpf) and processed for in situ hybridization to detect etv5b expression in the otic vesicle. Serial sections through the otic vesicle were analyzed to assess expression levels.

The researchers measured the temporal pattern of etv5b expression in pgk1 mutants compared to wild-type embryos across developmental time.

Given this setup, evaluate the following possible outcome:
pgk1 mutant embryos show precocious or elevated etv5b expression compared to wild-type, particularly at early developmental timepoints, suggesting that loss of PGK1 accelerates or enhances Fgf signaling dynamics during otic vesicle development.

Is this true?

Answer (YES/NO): NO